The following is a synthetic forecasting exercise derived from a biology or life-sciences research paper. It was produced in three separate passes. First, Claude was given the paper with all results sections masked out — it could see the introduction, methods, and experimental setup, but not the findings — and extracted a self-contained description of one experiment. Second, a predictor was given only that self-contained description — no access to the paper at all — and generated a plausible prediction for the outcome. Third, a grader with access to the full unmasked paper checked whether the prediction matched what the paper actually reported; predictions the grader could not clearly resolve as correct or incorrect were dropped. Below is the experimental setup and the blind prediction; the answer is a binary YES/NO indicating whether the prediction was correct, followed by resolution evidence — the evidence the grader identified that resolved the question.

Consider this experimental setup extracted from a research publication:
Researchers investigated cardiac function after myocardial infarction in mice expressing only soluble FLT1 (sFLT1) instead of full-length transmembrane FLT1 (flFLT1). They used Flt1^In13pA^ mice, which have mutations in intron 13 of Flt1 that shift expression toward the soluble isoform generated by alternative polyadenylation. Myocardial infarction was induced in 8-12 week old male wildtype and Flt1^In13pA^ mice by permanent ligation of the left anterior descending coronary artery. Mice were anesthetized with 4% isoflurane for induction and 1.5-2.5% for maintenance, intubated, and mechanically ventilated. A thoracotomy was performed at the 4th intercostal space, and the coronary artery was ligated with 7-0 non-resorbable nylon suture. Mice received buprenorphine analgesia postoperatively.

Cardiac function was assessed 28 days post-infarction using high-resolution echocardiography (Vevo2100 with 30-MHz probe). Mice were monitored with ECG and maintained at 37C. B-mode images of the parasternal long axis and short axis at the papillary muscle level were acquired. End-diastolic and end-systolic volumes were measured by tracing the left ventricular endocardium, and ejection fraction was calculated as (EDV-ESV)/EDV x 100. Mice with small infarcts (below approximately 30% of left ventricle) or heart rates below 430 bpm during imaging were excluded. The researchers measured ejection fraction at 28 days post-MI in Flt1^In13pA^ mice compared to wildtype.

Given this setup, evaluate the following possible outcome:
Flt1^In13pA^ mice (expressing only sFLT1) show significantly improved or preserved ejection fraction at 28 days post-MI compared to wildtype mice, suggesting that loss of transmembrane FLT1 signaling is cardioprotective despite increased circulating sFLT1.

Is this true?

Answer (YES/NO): YES